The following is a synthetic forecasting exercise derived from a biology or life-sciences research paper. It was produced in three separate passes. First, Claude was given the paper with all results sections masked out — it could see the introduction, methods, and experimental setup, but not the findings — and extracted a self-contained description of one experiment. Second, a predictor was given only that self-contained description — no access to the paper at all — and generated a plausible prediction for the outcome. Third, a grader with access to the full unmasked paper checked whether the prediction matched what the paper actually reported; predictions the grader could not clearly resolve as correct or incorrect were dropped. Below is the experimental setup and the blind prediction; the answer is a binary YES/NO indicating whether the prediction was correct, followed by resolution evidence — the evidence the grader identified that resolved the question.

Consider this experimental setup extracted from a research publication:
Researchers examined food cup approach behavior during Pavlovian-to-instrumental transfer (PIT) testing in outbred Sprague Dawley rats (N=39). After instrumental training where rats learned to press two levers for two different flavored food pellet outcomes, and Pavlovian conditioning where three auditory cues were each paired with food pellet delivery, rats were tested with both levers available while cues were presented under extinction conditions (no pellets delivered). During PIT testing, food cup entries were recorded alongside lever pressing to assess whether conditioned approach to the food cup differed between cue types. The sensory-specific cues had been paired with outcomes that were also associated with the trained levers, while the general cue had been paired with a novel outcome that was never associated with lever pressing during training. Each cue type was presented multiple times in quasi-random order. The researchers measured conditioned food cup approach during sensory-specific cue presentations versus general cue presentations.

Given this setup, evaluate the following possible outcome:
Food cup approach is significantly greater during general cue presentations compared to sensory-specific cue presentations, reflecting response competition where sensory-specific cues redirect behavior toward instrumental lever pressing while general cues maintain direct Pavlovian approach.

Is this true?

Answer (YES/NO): NO